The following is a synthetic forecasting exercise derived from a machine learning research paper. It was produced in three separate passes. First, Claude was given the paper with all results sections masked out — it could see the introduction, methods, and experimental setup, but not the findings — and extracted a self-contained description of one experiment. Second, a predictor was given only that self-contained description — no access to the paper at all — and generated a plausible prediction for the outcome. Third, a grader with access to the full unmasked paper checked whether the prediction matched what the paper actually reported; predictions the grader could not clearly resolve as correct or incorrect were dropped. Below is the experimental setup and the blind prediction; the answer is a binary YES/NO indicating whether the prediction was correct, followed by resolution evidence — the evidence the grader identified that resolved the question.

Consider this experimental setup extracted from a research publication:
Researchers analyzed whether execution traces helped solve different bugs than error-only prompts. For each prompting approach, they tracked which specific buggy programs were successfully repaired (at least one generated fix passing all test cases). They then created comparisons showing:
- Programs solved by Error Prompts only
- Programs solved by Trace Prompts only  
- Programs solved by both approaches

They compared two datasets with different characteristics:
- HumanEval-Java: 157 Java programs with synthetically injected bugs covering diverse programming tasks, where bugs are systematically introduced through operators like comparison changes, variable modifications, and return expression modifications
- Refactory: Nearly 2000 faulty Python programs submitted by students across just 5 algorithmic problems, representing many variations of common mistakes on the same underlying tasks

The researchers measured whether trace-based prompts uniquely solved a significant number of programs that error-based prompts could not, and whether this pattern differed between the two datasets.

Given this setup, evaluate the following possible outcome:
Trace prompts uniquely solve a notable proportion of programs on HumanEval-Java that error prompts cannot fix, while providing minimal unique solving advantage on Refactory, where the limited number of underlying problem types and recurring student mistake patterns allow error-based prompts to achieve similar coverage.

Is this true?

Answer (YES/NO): YES